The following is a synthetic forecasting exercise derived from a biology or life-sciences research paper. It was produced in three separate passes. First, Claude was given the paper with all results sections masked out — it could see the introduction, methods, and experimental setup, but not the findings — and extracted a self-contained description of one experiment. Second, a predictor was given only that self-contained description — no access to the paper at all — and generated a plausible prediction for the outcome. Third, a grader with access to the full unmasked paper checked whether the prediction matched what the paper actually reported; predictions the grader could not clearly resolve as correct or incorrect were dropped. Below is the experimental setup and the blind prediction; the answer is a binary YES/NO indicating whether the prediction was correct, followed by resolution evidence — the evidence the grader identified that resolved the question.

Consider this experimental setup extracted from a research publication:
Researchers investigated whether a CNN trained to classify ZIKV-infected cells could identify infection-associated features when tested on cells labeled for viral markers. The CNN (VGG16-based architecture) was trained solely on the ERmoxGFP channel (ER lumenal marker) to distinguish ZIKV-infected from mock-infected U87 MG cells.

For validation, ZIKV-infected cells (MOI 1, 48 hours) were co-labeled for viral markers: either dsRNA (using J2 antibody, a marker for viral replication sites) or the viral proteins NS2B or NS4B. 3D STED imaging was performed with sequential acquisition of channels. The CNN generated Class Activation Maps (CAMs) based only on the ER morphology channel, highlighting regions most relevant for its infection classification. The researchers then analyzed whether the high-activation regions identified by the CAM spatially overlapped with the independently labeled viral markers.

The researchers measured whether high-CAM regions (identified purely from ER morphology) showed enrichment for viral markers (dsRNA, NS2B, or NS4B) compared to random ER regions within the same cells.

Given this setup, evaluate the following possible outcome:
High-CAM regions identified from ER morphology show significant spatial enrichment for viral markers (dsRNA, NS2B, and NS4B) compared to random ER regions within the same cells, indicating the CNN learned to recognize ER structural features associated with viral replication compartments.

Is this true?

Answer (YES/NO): NO